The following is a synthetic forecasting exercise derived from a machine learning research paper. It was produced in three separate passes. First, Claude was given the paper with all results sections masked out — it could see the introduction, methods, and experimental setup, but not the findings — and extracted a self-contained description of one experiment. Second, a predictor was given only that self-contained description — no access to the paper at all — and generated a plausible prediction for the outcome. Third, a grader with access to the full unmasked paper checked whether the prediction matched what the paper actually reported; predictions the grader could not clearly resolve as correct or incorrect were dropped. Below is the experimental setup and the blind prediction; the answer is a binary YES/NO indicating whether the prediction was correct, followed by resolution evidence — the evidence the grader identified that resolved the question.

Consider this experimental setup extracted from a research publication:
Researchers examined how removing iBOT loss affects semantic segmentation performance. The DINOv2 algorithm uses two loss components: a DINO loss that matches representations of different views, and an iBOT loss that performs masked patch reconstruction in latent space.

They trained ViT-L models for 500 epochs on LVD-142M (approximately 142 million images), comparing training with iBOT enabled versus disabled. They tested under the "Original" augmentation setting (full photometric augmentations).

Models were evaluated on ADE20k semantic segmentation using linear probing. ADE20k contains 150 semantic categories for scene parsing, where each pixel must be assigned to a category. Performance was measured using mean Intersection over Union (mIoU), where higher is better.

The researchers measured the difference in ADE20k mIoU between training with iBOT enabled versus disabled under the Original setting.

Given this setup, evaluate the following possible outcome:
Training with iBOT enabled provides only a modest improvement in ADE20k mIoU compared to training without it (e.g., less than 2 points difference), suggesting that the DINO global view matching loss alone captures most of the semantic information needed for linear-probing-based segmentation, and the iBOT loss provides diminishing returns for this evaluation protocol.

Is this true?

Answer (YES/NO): NO